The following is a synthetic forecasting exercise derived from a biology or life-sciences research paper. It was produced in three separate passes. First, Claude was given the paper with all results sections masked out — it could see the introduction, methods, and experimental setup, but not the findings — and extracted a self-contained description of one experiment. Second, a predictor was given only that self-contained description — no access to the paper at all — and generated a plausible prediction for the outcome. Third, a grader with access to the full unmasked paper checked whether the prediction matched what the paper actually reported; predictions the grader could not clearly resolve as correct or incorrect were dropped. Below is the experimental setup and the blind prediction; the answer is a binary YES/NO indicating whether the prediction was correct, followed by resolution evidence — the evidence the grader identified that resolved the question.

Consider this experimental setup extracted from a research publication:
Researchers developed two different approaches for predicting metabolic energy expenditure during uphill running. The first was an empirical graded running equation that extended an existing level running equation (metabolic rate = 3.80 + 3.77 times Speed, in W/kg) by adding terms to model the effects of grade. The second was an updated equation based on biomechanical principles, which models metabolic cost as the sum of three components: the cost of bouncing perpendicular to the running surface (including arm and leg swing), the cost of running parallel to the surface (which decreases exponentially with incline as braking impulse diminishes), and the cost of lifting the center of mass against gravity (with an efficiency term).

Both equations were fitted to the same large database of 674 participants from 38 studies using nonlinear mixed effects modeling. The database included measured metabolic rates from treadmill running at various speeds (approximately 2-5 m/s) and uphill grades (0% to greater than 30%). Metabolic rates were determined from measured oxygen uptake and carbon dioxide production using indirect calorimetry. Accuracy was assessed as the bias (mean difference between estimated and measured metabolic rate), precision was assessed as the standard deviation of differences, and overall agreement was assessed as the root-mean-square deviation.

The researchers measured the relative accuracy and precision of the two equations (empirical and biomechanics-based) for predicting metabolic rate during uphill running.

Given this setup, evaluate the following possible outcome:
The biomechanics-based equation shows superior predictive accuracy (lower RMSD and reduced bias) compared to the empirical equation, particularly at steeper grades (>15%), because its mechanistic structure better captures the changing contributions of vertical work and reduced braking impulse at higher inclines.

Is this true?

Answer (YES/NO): NO